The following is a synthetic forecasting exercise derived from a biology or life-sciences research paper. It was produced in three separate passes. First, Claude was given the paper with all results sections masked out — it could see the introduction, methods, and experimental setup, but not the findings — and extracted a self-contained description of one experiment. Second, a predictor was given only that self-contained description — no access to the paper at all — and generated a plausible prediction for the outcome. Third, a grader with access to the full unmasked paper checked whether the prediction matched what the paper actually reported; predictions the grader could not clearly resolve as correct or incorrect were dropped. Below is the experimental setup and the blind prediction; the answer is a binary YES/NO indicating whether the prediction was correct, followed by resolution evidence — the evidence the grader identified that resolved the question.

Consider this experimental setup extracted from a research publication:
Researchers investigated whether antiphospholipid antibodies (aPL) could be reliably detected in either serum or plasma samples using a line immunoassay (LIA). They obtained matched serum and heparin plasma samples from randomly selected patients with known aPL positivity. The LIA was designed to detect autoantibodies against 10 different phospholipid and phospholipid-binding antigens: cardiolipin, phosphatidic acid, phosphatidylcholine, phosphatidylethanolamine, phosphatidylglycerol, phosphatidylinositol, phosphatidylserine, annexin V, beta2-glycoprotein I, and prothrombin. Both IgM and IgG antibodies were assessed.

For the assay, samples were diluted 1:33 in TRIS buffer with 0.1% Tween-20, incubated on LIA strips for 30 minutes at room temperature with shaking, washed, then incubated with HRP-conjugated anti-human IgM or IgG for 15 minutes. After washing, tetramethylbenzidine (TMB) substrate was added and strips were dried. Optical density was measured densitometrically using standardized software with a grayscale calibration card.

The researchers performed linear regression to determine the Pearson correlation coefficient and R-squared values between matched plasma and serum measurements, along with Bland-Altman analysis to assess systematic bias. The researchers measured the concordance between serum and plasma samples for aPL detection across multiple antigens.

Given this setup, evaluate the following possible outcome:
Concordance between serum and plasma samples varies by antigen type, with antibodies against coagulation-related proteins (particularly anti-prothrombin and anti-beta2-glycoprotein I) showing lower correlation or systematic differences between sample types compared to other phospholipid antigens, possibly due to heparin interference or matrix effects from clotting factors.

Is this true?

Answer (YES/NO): NO